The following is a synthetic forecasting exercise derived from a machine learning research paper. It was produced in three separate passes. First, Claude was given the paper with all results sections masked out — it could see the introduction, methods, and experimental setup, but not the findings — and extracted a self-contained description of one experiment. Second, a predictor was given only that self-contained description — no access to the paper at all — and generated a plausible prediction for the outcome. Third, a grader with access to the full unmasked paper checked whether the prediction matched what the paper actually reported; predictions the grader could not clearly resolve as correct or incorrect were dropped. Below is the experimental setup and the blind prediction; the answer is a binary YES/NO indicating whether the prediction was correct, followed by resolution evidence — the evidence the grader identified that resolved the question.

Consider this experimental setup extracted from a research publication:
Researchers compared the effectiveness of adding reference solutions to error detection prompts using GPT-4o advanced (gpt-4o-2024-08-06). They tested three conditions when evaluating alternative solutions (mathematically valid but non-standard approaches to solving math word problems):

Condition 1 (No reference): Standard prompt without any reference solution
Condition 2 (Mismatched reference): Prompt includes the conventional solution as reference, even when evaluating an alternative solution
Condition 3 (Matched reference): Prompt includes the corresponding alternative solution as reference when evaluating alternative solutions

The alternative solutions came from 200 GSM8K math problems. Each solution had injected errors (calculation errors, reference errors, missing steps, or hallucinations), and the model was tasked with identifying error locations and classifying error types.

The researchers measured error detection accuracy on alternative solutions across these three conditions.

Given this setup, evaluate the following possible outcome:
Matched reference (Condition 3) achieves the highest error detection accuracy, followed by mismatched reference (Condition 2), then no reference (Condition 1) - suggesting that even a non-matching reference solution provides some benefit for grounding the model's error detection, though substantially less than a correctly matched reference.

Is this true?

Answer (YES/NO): YES